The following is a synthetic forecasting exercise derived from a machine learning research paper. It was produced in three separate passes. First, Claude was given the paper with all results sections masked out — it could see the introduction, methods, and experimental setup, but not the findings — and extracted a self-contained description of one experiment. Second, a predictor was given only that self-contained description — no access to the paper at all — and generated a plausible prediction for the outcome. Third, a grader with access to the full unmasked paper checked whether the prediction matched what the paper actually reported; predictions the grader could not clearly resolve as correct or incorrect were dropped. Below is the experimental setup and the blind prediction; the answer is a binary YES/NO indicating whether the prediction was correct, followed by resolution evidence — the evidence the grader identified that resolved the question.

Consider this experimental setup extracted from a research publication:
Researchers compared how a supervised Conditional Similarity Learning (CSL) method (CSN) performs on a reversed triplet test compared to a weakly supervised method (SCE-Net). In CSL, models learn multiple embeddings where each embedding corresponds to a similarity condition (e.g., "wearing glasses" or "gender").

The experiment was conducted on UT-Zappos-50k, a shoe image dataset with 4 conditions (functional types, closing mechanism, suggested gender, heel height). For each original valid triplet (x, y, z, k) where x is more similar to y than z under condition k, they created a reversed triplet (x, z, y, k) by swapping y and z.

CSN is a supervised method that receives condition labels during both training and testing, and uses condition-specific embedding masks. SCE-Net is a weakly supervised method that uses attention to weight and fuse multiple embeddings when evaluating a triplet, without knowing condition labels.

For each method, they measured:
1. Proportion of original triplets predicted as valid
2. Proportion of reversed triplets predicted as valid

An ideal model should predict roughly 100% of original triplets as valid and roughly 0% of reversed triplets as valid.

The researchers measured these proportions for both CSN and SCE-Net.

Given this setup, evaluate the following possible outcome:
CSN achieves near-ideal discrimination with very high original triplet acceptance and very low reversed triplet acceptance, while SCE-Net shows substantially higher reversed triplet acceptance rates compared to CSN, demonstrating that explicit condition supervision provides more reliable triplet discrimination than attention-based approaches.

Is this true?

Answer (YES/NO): YES